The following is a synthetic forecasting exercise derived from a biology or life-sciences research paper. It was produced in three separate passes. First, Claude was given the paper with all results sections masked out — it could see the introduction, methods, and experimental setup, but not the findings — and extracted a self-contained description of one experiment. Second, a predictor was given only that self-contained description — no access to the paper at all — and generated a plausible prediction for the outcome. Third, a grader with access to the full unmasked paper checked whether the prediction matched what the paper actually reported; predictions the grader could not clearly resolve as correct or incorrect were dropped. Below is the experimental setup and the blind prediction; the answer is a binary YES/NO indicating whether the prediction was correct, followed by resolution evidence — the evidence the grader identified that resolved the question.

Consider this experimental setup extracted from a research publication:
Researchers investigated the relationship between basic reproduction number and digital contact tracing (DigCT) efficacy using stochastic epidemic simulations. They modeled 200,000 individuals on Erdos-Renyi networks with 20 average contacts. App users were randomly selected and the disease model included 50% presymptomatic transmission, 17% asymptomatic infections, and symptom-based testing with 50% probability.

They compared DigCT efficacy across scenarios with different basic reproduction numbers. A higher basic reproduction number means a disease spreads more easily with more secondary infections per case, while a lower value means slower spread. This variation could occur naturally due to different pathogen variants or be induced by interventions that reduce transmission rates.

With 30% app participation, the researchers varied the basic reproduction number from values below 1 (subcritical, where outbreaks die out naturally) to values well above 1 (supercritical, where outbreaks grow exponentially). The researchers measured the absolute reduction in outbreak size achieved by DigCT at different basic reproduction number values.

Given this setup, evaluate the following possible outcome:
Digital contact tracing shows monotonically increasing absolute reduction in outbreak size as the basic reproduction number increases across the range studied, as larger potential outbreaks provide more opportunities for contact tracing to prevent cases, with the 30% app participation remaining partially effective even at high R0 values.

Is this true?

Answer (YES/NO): NO